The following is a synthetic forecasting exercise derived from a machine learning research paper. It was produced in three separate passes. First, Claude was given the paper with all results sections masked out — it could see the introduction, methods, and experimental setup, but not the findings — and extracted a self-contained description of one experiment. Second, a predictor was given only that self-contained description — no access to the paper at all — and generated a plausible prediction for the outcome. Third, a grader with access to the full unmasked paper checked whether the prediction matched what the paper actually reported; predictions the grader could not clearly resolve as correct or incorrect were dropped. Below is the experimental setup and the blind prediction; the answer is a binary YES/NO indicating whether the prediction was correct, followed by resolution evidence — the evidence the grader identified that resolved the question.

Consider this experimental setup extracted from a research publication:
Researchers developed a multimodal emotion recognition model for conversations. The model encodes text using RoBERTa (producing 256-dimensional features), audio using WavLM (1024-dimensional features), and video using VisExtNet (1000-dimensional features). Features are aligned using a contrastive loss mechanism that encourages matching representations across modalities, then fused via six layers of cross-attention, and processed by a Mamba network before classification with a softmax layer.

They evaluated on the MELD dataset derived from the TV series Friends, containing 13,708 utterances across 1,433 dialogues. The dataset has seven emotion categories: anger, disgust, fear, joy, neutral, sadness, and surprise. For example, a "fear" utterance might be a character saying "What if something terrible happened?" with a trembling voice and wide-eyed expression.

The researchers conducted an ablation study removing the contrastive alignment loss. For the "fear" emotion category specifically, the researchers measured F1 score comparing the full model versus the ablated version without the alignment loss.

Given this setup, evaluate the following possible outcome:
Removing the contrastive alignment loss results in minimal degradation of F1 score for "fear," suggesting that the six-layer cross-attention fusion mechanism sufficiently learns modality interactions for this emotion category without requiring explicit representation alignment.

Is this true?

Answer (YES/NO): NO